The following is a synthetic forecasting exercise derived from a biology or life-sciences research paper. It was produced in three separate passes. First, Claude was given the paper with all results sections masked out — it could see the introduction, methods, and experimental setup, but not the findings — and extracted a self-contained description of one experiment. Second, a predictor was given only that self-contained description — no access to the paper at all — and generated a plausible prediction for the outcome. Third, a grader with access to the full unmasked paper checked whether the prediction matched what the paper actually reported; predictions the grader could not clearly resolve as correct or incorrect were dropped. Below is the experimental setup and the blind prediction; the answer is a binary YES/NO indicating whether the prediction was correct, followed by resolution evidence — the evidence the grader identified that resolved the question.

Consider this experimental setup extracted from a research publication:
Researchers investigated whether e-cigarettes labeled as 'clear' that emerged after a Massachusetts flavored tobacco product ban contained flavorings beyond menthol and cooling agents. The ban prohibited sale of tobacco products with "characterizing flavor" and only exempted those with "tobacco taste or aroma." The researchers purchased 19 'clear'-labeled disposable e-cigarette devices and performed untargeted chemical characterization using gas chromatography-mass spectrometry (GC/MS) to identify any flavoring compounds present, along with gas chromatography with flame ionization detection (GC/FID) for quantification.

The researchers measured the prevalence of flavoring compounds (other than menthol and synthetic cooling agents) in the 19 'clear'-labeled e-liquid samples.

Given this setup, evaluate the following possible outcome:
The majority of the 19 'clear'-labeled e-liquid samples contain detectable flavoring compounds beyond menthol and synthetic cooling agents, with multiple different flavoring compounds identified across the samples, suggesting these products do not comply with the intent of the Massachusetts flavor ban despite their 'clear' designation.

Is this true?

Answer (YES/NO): YES